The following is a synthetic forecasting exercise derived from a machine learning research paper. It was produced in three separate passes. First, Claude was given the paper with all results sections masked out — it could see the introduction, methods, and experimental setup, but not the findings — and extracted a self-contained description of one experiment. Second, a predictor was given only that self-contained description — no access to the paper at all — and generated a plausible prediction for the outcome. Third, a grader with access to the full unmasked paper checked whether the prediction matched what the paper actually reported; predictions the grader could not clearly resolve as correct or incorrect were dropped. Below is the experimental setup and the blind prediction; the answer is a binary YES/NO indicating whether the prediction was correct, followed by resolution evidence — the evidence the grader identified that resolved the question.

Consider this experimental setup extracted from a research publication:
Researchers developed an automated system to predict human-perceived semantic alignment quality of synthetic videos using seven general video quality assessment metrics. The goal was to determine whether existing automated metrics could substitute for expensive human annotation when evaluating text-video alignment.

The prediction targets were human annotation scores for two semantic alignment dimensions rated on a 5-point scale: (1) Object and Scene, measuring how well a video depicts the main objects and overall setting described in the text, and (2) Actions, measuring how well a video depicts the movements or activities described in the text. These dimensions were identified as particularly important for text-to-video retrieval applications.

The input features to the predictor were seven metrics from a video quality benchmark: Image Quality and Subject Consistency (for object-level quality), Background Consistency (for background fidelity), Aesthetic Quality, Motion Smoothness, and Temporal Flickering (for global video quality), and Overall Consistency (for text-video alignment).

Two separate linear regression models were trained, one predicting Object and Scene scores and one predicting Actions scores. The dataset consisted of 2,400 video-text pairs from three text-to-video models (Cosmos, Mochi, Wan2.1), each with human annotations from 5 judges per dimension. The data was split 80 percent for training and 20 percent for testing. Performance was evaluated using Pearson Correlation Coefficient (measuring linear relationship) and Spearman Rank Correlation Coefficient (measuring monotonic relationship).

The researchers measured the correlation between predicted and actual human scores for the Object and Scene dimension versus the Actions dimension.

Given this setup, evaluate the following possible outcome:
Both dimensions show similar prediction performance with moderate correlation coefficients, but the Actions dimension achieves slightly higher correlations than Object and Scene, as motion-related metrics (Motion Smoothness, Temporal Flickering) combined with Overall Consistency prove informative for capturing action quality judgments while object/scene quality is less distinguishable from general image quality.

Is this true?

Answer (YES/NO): NO